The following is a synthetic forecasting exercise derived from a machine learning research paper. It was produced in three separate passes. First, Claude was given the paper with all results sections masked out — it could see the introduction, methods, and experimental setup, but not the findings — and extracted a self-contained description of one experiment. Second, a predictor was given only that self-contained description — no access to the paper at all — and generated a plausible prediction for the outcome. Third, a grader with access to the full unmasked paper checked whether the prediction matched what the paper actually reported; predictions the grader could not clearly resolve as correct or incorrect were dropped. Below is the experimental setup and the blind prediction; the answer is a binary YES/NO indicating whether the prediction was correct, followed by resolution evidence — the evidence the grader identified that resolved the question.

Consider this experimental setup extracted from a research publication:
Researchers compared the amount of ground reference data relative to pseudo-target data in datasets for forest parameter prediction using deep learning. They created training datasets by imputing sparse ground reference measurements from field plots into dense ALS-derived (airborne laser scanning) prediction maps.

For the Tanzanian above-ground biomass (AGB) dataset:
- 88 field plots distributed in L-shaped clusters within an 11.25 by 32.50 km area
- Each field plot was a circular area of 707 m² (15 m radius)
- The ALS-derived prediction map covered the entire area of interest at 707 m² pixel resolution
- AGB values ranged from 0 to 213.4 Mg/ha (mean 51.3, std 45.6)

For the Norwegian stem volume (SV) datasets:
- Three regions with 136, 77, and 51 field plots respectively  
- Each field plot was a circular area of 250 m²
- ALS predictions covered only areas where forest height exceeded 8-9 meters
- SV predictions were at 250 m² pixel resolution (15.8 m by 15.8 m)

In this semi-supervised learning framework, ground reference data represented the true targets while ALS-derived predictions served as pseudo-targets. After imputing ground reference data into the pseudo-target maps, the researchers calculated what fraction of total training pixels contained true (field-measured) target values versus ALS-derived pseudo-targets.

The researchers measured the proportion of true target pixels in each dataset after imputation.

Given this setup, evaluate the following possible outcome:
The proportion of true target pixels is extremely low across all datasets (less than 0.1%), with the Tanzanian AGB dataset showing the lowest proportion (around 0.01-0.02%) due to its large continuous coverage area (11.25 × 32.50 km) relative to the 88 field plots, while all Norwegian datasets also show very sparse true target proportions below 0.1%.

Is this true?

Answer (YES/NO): NO